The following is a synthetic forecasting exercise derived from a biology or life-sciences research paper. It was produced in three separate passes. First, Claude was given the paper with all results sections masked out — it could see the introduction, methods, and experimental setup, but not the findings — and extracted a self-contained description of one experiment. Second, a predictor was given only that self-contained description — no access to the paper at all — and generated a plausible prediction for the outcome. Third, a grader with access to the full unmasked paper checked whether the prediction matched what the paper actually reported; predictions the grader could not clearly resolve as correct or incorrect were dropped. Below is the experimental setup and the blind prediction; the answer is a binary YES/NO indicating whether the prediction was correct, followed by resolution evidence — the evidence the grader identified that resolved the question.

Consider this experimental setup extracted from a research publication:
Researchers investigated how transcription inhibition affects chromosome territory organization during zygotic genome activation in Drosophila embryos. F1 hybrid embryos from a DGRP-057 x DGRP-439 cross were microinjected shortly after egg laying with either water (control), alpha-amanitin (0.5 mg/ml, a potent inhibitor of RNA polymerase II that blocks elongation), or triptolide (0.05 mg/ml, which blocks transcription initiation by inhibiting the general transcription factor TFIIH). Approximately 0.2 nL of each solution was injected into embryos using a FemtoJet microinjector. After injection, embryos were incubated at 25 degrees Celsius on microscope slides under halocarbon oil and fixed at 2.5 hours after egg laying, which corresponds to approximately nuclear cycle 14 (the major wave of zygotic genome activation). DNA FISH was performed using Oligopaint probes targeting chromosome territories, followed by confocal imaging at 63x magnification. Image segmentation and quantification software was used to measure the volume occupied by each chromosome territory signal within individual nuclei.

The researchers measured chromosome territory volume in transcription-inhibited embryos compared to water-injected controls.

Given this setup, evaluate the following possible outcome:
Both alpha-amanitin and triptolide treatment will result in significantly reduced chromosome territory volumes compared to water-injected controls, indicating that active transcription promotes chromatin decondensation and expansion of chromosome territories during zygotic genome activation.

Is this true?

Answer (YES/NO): YES